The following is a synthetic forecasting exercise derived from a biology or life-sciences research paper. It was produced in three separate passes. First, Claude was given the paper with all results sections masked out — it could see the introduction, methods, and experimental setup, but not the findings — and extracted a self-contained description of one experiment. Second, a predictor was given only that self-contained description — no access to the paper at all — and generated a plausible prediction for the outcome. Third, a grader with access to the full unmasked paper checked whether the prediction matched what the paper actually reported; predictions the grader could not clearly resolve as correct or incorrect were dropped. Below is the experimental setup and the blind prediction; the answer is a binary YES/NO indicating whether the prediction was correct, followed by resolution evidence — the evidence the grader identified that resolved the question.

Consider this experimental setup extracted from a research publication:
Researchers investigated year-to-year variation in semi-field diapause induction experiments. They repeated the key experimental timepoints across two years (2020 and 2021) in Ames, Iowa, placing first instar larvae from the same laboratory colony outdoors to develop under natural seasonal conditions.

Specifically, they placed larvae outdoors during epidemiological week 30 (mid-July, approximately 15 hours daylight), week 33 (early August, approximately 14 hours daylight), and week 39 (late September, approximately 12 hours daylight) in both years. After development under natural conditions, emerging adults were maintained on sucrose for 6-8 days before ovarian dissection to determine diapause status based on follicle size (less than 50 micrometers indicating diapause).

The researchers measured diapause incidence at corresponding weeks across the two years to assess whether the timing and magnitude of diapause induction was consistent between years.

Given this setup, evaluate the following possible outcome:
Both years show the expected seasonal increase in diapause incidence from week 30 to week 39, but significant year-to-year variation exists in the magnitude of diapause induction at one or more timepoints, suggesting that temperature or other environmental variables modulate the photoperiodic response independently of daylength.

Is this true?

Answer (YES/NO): NO